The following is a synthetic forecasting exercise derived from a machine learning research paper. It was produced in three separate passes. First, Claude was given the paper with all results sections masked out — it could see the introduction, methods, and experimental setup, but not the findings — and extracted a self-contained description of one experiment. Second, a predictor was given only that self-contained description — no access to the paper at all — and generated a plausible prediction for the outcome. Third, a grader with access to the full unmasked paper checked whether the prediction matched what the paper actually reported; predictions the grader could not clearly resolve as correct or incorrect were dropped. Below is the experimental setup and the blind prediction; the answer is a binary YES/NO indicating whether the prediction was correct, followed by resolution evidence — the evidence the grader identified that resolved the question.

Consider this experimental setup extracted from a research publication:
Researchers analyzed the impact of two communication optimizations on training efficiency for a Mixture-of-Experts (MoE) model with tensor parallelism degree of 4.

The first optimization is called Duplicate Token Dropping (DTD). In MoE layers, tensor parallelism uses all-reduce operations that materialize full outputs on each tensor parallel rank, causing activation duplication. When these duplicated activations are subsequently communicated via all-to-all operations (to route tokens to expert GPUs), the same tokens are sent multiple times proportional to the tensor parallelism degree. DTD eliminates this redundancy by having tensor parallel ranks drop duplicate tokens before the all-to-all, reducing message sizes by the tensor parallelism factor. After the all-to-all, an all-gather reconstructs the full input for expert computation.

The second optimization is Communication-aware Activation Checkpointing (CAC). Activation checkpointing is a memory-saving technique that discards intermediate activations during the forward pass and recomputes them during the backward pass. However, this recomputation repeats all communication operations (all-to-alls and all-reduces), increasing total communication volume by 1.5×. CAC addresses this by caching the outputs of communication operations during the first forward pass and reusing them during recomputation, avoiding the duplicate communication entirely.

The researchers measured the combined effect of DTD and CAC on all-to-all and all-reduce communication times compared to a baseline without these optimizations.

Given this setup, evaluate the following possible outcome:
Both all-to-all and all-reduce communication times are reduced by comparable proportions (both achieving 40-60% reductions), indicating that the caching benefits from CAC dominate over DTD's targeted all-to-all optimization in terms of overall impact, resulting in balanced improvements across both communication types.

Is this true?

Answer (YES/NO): NO